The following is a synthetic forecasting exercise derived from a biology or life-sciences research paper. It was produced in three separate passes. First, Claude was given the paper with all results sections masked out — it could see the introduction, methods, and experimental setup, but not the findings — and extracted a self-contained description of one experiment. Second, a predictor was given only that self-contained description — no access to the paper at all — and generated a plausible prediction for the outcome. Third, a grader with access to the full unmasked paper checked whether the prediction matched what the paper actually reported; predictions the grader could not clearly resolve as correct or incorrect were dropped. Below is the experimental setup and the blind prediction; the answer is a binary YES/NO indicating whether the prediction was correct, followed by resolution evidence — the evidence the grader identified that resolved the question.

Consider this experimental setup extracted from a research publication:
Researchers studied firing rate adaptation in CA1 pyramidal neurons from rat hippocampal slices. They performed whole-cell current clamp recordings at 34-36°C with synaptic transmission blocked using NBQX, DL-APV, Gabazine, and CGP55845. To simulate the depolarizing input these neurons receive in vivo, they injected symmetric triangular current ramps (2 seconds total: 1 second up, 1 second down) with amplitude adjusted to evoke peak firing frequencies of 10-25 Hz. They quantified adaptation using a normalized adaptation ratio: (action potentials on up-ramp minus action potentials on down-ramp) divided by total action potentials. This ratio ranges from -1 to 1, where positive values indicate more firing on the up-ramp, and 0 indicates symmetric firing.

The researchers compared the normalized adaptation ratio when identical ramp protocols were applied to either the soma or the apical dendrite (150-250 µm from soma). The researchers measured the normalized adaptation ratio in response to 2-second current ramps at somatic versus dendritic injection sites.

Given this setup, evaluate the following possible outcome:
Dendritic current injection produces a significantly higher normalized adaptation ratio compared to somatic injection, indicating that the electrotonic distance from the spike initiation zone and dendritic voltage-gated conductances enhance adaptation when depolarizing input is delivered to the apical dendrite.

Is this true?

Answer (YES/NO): YES